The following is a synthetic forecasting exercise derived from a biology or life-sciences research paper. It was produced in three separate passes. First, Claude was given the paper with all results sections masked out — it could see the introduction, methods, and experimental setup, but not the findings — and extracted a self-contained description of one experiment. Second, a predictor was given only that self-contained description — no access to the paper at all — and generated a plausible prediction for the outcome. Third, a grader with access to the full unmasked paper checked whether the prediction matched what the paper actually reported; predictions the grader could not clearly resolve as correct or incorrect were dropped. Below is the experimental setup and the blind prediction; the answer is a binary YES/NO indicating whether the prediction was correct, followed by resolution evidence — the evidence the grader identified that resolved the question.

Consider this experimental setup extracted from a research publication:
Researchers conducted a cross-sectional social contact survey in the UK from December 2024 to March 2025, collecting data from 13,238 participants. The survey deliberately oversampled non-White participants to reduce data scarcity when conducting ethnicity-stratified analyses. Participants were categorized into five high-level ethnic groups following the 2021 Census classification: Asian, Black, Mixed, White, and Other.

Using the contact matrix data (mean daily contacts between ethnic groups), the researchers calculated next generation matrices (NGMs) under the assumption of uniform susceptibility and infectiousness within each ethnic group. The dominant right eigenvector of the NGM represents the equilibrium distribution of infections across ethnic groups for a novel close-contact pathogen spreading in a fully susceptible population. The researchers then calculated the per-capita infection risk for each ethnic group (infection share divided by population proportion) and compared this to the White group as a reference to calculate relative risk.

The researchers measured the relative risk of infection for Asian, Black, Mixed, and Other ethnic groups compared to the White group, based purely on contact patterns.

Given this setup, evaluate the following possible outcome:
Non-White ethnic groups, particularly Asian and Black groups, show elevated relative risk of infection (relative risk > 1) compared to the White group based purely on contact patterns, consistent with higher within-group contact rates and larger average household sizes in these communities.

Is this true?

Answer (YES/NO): NO